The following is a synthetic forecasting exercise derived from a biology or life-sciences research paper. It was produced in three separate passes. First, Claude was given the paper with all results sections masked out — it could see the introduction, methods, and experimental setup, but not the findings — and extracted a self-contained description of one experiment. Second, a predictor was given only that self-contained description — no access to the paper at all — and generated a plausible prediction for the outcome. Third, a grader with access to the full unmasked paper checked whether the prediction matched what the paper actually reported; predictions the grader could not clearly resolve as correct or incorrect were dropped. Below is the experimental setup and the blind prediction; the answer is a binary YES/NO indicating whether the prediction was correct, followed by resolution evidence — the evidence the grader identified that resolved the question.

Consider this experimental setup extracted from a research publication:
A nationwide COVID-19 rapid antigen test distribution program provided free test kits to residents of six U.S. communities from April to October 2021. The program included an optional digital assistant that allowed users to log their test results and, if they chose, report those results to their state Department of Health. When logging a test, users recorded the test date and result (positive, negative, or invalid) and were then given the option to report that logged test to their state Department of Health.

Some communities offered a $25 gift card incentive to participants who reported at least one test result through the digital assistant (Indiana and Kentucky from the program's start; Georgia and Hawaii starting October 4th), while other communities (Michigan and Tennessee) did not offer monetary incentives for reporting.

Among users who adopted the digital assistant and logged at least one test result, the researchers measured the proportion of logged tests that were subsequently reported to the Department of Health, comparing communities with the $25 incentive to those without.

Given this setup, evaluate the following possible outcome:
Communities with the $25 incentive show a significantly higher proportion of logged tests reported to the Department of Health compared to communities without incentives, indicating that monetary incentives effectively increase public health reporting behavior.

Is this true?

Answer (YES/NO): YES